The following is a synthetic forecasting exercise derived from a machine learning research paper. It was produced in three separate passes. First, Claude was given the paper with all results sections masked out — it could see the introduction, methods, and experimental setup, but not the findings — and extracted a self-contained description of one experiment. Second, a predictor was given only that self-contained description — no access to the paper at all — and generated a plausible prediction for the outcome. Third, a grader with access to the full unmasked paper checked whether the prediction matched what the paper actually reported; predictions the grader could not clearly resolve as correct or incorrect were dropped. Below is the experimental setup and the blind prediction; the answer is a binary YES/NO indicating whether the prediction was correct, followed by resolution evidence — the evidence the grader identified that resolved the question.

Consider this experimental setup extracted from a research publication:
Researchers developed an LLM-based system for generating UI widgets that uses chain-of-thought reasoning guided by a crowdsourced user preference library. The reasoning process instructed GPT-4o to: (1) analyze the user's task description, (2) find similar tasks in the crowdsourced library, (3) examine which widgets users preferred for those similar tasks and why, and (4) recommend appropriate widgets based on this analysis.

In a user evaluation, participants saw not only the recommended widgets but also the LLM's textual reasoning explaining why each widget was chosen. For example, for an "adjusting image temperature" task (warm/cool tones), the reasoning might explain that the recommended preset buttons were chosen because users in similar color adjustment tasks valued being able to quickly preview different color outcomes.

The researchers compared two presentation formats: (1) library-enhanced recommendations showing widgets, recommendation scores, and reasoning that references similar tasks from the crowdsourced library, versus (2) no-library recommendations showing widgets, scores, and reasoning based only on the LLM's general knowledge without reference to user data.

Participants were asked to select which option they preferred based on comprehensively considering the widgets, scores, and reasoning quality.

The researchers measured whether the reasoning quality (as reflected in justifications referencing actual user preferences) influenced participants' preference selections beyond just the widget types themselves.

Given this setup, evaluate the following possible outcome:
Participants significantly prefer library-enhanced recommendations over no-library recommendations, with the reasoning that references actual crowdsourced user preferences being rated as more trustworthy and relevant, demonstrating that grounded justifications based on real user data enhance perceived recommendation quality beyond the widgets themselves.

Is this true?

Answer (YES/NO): NO